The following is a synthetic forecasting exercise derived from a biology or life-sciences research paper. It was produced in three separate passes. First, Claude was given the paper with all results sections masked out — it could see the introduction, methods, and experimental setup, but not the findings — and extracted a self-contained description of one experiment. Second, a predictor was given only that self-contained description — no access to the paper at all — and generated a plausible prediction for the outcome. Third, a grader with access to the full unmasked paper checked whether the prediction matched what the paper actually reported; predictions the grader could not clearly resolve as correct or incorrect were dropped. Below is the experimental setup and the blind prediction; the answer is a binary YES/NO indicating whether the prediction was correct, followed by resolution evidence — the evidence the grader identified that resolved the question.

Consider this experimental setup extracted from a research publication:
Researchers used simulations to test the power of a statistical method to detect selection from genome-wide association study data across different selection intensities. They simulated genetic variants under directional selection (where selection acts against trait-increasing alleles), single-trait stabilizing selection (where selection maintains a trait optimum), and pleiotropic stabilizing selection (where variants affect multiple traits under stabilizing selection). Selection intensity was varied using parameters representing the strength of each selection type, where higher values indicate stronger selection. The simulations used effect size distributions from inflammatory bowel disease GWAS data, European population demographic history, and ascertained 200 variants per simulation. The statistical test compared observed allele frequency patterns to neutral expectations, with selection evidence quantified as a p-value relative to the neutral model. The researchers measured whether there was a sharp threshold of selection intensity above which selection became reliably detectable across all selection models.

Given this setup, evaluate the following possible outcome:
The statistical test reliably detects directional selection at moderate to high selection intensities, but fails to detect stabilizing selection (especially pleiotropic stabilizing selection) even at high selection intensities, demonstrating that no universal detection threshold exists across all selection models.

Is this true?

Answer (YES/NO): NO